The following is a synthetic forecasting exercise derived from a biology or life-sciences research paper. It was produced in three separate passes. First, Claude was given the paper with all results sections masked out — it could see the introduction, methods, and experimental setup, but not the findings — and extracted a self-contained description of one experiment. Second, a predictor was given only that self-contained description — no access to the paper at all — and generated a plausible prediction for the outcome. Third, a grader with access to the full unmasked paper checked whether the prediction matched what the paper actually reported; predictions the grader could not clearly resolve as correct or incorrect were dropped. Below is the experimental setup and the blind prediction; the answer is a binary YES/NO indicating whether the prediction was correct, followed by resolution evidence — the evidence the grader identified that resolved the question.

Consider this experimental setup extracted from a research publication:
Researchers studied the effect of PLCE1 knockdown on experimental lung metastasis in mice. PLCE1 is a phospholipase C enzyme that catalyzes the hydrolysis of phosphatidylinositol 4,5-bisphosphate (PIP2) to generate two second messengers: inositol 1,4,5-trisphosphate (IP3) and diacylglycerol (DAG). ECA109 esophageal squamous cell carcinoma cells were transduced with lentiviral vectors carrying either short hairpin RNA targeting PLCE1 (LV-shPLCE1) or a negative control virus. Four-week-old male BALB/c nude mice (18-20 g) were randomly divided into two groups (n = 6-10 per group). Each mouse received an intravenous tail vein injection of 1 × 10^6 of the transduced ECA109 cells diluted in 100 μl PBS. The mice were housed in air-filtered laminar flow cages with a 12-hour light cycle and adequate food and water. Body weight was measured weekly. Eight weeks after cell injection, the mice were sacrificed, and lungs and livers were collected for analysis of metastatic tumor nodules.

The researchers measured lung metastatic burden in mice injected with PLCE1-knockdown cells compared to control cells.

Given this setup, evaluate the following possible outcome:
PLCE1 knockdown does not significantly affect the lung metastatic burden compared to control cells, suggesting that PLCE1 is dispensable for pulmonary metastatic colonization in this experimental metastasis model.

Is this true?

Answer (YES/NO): NO